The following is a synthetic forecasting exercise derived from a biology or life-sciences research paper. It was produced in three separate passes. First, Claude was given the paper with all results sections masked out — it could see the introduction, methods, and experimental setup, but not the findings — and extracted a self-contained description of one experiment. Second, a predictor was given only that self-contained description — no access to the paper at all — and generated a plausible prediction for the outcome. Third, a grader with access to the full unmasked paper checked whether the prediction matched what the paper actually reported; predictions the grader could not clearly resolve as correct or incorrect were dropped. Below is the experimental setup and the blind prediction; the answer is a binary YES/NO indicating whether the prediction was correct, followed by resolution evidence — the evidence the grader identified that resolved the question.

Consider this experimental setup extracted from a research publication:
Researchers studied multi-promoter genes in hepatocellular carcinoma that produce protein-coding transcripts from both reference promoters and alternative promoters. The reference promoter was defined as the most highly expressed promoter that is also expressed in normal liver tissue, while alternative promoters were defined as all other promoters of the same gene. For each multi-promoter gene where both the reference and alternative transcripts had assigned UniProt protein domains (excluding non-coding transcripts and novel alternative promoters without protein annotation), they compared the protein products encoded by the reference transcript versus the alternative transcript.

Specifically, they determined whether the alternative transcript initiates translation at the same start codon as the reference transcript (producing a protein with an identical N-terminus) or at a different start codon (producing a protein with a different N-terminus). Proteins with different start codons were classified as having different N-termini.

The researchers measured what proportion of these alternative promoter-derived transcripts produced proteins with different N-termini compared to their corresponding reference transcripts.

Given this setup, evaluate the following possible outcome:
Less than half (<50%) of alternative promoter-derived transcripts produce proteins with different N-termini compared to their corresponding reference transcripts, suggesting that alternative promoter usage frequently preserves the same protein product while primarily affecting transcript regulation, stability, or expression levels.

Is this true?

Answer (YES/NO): NO